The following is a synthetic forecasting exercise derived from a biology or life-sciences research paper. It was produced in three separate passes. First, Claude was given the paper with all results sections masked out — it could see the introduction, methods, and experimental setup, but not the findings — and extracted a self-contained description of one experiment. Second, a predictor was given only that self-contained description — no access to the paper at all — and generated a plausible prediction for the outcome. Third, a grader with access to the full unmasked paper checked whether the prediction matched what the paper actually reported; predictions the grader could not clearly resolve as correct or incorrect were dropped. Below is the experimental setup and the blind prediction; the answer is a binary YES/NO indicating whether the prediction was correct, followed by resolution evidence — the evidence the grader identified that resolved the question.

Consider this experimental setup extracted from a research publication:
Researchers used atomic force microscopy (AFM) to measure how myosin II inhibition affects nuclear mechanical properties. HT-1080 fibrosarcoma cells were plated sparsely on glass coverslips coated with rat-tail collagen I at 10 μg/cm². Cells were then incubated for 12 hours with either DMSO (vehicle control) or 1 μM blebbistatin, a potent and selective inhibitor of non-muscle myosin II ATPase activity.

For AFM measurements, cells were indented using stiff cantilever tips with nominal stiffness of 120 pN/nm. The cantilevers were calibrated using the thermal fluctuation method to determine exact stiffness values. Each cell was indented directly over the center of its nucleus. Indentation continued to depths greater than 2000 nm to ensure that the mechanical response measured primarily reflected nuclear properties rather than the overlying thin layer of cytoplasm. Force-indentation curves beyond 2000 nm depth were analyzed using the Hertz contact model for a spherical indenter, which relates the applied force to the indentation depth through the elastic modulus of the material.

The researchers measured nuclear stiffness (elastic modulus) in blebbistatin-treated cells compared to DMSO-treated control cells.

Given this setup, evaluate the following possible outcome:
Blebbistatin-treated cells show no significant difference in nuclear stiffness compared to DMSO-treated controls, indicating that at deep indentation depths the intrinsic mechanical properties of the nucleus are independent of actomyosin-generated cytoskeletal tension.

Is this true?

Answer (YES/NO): NO